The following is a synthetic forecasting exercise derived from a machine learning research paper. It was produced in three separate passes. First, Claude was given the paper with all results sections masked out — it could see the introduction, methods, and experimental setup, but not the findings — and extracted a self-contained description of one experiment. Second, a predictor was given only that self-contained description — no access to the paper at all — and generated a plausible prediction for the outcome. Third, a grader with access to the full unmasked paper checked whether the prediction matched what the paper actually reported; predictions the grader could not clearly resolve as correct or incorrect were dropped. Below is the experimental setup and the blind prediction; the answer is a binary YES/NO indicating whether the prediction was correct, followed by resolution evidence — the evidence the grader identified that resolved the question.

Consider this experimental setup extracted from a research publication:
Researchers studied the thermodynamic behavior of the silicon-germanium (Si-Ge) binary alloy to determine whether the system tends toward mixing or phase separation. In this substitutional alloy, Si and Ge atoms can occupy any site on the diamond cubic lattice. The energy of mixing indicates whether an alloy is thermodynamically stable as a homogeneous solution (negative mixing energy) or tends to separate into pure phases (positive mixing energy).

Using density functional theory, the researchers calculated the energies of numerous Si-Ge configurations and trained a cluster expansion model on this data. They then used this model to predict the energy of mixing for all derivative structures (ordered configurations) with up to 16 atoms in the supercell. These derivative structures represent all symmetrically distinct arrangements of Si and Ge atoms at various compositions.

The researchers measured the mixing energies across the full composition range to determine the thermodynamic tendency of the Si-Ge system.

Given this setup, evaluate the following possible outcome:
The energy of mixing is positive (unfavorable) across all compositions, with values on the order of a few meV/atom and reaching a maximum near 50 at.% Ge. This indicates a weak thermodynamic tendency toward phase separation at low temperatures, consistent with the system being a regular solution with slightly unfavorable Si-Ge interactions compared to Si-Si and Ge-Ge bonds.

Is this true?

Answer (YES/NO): NO